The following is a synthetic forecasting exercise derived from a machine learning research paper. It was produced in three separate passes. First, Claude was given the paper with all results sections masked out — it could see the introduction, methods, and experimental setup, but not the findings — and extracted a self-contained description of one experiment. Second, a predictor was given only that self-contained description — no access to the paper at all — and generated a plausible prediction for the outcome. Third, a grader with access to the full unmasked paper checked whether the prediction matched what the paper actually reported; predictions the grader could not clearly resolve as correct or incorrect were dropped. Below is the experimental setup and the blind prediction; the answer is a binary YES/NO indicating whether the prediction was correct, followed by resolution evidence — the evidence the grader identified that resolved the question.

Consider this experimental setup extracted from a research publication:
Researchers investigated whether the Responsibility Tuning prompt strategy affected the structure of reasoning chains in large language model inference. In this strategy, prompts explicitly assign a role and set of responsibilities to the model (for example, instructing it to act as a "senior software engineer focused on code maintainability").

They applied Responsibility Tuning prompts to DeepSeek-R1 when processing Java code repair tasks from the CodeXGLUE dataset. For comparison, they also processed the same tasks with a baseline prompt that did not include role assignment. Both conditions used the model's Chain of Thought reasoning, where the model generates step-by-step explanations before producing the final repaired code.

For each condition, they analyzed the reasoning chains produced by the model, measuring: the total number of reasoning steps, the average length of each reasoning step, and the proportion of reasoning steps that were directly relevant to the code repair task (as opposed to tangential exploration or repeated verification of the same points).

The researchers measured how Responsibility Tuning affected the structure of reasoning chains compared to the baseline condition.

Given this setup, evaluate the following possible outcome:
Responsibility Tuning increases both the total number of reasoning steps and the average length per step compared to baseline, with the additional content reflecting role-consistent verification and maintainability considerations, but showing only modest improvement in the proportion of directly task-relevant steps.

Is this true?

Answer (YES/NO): NO